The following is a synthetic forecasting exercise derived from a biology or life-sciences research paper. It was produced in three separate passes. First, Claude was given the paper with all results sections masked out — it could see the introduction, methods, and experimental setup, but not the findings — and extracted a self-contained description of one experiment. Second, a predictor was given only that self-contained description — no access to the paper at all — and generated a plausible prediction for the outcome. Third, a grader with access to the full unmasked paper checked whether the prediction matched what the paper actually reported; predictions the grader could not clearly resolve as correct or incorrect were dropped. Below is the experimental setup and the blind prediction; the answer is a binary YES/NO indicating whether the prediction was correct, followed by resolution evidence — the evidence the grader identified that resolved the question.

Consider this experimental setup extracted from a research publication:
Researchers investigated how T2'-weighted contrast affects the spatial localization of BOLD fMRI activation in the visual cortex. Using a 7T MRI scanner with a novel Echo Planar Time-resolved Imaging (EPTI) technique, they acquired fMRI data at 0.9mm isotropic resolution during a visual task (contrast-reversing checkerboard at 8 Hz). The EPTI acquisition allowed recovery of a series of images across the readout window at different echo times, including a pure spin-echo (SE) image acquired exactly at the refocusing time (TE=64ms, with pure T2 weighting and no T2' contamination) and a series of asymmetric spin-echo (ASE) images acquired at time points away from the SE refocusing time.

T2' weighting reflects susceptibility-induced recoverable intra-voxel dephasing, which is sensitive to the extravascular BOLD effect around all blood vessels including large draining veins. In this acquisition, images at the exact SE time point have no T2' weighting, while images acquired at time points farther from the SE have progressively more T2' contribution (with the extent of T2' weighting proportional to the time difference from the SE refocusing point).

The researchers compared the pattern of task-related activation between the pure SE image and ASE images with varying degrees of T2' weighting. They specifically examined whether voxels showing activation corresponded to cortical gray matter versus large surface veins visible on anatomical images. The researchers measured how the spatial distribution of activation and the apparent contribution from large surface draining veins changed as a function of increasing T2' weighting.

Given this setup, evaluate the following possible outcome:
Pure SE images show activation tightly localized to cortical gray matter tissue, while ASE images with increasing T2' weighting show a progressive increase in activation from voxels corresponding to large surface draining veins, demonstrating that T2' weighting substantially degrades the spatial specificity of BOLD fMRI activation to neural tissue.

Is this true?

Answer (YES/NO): YES